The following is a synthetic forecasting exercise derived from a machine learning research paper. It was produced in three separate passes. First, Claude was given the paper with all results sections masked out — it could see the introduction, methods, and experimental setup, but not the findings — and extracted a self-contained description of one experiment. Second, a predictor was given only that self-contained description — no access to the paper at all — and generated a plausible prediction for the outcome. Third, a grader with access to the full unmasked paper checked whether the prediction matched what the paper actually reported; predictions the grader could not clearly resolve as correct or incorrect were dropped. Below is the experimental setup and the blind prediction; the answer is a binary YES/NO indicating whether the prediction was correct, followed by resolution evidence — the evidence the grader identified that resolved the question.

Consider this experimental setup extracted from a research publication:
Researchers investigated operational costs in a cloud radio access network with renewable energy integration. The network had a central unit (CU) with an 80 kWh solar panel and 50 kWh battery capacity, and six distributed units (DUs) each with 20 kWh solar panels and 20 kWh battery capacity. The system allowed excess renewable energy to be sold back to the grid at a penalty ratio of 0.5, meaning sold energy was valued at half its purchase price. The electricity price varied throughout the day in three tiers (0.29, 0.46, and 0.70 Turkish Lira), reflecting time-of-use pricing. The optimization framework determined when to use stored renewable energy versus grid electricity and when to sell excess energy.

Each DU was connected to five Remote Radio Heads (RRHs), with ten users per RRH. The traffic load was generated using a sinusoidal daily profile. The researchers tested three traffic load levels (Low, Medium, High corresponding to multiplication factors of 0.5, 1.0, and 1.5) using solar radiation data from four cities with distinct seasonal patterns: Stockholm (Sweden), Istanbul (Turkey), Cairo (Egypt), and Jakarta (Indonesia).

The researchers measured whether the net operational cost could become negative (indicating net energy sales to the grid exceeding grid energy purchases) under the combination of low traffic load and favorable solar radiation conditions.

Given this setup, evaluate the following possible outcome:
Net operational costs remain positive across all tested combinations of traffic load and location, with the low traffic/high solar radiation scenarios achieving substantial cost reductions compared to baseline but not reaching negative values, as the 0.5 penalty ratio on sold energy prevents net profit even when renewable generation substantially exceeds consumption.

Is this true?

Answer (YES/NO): NO